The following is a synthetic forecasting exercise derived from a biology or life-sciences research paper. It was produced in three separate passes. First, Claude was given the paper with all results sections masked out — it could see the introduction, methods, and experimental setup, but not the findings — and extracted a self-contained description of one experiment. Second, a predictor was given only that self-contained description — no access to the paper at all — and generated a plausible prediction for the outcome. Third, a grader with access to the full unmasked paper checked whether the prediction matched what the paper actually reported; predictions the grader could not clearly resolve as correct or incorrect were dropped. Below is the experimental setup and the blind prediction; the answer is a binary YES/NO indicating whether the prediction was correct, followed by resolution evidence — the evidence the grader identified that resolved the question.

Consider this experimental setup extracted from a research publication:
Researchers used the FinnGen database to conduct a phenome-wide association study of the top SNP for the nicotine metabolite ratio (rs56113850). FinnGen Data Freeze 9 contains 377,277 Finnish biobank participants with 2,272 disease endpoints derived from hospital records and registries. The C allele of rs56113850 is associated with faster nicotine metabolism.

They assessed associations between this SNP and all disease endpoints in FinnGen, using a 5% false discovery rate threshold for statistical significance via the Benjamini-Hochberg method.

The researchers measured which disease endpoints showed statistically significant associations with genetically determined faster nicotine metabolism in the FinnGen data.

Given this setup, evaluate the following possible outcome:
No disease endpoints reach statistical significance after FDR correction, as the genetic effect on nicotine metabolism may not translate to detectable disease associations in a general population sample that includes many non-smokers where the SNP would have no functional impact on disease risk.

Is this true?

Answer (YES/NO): NO